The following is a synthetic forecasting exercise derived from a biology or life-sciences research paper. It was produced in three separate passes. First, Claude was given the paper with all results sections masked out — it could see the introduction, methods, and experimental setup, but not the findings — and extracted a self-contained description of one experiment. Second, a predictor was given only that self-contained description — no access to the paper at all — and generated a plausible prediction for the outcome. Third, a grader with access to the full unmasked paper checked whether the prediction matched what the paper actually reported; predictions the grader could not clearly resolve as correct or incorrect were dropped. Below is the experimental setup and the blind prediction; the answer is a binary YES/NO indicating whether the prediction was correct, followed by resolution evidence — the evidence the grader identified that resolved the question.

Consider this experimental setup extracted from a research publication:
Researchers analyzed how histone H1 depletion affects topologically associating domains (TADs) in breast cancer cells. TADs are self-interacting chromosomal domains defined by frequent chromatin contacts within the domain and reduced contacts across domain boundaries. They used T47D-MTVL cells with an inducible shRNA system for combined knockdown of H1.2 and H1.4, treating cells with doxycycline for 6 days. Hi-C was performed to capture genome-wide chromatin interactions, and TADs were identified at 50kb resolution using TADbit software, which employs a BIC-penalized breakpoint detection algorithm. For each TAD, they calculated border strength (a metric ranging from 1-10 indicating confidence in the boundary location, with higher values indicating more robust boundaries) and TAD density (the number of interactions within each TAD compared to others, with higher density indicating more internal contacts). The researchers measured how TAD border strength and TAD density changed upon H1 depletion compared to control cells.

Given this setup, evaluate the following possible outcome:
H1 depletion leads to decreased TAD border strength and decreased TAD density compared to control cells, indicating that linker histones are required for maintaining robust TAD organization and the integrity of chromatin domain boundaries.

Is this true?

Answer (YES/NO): YES